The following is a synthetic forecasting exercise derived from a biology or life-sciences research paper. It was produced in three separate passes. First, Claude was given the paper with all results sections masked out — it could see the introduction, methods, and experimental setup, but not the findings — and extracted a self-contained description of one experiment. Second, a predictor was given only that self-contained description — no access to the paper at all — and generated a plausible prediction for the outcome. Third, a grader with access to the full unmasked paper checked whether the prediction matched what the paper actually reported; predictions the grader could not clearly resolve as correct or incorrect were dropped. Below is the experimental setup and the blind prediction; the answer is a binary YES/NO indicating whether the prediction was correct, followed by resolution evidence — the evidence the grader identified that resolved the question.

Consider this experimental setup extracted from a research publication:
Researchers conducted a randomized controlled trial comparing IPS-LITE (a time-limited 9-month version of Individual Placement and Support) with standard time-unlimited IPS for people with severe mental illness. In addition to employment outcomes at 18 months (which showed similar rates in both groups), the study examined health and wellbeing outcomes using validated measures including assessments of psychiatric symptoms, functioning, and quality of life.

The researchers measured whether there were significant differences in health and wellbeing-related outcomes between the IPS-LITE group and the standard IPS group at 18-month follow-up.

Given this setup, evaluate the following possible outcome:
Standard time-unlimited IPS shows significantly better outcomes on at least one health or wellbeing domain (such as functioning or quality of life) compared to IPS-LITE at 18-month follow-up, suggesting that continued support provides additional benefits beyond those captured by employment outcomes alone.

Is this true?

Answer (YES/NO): NO